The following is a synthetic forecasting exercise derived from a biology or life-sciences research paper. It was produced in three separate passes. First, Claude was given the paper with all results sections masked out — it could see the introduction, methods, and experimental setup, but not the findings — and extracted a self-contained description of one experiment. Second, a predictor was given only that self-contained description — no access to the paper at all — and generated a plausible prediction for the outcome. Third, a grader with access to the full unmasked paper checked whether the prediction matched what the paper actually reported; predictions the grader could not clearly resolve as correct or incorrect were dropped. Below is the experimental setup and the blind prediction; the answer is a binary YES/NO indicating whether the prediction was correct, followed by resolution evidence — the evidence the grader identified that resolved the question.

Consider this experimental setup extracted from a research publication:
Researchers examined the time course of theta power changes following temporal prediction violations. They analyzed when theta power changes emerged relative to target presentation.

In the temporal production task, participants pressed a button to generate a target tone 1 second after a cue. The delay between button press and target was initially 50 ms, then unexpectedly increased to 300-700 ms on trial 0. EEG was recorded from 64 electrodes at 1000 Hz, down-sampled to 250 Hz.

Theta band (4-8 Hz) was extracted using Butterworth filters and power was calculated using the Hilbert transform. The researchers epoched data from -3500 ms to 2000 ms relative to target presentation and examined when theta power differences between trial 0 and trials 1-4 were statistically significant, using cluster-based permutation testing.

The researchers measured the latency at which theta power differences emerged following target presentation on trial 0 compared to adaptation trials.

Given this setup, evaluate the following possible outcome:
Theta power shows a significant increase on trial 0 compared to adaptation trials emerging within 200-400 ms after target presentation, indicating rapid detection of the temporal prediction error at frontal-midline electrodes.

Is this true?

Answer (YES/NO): NO